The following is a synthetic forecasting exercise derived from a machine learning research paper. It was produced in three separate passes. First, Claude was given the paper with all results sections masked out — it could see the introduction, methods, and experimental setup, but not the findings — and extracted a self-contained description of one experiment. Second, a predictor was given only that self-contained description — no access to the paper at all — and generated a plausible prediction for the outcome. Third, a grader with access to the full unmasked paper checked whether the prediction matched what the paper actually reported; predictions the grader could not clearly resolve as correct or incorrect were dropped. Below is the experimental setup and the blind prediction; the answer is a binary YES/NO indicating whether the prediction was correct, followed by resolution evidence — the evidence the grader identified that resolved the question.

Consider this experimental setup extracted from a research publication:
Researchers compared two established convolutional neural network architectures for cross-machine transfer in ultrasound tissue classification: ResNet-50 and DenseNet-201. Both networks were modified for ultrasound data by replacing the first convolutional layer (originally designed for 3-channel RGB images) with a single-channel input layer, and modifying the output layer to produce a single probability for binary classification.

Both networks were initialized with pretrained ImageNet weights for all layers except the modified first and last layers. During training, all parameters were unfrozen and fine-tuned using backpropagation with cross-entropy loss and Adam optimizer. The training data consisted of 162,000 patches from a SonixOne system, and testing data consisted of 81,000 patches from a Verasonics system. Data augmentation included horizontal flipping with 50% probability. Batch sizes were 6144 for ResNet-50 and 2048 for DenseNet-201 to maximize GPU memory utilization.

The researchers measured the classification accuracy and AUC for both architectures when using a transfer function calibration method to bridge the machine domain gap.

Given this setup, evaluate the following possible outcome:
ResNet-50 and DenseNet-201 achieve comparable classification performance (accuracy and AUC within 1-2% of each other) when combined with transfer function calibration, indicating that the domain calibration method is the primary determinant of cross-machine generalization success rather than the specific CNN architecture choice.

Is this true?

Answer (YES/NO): NO